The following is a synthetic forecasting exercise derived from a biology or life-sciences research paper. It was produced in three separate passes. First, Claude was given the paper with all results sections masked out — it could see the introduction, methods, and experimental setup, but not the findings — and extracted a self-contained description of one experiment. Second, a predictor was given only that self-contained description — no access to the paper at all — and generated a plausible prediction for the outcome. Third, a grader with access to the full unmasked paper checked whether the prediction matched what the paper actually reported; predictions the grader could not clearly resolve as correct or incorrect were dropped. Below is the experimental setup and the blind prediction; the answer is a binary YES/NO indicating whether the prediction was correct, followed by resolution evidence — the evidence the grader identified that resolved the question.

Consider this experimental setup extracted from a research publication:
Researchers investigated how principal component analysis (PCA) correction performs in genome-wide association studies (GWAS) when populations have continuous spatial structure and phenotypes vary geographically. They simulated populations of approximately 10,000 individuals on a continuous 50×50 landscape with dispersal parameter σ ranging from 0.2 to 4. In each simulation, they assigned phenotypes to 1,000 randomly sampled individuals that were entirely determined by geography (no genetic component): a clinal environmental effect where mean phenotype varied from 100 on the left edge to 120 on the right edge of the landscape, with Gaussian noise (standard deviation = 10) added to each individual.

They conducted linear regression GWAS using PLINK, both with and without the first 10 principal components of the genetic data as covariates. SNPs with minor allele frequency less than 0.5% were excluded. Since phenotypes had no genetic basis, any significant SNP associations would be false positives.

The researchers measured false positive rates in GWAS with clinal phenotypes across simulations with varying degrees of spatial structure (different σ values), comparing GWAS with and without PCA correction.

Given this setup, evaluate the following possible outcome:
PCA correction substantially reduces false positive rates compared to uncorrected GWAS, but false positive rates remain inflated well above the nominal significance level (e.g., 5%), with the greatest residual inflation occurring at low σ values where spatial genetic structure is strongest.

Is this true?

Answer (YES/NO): NO